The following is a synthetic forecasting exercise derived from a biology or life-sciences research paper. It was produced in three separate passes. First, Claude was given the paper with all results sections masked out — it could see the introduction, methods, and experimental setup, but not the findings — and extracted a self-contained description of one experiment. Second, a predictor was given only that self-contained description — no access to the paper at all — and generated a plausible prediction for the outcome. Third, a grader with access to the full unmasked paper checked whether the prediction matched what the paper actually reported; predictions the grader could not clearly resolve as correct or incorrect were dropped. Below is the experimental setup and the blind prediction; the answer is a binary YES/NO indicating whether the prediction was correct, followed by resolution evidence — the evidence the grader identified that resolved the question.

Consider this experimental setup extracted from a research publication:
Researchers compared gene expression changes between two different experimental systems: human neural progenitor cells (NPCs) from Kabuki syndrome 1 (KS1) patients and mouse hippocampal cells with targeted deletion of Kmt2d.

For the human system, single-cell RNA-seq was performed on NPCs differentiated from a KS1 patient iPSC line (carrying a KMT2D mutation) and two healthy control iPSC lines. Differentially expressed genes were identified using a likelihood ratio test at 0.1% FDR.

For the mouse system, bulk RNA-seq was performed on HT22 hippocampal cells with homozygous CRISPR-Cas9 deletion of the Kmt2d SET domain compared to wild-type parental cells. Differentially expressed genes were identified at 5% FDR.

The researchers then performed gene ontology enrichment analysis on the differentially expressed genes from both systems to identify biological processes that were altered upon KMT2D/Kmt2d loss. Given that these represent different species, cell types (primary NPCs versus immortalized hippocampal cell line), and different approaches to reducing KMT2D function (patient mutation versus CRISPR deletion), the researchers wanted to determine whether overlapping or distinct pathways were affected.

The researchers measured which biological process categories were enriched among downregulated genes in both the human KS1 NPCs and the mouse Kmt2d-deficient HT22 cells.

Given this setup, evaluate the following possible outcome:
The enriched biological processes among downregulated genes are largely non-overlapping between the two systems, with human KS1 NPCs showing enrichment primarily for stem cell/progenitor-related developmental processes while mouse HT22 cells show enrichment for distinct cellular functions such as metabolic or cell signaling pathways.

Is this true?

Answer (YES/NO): NO